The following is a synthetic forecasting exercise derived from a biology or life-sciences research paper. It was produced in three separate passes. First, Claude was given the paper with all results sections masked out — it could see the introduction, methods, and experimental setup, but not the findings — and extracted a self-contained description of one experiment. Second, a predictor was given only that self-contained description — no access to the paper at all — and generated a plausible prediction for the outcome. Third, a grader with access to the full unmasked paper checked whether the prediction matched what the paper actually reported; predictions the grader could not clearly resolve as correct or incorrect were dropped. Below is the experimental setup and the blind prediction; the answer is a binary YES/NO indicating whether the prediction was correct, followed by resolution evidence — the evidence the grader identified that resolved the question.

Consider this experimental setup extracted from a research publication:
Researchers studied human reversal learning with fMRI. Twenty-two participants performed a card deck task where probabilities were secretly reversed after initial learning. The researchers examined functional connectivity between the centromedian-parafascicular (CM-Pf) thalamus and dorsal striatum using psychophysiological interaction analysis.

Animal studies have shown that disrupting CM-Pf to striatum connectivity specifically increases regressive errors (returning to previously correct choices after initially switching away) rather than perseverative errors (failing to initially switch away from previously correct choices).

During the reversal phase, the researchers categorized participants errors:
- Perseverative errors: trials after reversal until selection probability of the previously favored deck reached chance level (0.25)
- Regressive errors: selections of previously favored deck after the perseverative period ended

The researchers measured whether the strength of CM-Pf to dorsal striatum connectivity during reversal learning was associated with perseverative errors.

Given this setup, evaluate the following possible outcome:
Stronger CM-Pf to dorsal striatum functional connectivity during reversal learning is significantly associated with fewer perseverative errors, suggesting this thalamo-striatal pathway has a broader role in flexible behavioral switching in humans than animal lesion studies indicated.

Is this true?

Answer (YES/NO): NO